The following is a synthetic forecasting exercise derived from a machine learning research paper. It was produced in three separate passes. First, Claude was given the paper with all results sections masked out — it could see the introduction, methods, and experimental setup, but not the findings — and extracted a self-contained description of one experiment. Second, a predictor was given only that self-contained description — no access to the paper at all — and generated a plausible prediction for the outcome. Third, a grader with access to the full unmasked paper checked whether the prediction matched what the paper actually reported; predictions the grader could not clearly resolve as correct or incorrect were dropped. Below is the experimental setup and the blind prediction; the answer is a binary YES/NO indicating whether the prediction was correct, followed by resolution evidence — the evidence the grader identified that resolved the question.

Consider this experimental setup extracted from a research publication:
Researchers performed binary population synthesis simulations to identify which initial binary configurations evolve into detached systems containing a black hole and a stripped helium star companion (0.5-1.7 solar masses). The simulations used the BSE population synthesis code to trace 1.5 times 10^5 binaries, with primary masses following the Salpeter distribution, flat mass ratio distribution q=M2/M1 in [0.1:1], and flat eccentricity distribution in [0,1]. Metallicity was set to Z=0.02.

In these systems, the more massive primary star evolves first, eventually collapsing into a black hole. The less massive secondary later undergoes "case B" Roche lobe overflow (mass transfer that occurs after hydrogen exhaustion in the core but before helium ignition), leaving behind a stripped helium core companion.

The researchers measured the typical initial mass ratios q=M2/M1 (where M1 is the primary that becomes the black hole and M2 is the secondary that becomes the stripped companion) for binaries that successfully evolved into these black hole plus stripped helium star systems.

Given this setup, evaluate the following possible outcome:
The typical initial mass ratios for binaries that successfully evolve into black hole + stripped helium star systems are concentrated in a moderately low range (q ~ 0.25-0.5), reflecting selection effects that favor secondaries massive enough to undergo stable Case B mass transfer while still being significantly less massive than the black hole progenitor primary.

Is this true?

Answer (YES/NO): NO